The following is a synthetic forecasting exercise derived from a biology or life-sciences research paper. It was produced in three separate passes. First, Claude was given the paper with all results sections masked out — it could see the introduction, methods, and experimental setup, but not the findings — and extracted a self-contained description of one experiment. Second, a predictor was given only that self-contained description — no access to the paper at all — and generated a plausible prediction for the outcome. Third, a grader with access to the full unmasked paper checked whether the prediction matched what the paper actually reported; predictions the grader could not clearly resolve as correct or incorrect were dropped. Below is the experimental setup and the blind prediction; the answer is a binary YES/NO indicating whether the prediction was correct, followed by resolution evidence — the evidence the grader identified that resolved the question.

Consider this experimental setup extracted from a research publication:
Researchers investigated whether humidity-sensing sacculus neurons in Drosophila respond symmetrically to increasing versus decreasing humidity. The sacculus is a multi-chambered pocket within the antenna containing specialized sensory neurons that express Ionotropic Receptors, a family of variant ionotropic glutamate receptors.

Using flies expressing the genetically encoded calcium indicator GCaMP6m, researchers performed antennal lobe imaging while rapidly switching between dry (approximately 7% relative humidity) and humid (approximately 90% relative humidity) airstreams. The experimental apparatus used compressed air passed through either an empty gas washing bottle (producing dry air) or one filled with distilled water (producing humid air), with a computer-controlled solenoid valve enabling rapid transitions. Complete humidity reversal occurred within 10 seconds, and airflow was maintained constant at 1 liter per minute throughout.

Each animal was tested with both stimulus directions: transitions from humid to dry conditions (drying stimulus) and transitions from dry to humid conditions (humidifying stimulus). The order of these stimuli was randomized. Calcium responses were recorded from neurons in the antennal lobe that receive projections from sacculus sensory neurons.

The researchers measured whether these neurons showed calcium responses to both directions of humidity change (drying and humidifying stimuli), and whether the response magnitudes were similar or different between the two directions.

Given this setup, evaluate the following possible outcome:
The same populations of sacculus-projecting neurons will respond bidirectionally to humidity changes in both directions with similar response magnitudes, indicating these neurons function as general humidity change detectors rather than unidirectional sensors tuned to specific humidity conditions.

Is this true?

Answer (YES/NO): NO